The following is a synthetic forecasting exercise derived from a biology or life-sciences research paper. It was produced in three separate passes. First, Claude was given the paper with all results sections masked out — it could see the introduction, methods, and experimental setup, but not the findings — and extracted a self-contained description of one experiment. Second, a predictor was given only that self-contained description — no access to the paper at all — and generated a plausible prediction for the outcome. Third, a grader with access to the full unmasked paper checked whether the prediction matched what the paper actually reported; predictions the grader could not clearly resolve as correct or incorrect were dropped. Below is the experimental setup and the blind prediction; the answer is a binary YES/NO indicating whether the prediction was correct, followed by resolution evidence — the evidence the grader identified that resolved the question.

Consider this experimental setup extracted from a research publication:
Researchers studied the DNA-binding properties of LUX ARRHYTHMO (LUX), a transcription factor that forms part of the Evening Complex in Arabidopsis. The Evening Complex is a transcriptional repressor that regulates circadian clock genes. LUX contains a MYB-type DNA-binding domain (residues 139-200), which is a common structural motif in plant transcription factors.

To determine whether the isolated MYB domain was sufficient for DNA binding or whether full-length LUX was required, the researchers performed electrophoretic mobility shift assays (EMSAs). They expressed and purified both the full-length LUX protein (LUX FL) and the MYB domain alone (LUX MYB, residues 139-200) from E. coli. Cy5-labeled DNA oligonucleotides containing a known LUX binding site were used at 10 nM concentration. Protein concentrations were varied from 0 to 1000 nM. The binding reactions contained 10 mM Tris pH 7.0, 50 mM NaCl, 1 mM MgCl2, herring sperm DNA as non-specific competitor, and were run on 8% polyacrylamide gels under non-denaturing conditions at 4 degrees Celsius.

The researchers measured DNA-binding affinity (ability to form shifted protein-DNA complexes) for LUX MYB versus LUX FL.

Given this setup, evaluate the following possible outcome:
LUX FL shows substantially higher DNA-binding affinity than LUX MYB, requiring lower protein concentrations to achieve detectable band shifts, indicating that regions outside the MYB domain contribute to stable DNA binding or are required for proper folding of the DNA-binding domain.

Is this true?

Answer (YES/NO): NO